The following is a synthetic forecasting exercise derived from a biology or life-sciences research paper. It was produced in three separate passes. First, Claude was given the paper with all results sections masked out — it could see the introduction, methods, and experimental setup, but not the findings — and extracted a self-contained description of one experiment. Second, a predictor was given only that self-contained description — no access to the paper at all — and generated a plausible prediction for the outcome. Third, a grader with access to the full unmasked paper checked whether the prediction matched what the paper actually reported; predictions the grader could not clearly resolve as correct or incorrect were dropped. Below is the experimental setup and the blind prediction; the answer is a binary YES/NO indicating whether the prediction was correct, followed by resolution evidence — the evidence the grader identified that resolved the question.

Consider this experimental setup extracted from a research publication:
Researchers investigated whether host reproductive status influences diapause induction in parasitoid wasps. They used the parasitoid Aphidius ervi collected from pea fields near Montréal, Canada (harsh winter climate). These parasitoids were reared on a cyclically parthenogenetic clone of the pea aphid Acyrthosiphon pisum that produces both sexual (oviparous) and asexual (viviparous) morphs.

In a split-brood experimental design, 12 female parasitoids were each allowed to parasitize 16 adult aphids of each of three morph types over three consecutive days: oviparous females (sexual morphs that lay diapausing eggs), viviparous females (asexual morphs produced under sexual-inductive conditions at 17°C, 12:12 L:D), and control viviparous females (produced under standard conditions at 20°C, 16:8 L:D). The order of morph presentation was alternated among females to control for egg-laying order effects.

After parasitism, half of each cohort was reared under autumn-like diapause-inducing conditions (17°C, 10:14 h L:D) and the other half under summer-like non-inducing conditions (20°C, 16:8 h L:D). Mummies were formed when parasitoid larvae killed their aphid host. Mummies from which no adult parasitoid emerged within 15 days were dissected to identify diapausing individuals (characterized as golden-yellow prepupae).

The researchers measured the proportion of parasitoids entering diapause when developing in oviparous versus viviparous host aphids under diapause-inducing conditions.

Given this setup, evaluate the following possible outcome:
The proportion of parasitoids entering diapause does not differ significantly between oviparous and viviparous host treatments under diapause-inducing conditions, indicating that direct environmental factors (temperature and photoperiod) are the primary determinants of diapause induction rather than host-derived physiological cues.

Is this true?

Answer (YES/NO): YES